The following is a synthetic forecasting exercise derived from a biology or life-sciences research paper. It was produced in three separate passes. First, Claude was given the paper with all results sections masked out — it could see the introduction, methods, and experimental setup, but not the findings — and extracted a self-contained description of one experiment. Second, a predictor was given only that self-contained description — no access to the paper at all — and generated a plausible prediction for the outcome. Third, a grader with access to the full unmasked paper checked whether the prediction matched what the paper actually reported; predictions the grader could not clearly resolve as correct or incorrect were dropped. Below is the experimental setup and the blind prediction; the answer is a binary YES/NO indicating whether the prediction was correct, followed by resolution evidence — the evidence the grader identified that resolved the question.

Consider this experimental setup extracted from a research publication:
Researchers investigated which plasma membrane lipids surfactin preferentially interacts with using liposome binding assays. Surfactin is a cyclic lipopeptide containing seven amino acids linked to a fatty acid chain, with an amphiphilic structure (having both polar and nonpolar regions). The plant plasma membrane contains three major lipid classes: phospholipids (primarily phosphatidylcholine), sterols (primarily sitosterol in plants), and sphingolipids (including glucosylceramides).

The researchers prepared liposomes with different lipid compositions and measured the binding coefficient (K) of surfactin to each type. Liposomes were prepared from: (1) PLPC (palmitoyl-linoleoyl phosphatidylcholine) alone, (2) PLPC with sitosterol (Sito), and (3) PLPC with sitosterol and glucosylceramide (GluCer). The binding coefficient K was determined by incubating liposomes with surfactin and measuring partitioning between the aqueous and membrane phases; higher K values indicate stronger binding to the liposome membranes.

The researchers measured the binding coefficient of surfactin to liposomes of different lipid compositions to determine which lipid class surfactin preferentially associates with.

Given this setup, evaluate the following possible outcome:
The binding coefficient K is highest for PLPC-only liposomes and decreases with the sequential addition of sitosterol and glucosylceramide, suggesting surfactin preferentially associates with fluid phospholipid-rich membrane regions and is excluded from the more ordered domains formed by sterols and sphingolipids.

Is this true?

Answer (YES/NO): NO